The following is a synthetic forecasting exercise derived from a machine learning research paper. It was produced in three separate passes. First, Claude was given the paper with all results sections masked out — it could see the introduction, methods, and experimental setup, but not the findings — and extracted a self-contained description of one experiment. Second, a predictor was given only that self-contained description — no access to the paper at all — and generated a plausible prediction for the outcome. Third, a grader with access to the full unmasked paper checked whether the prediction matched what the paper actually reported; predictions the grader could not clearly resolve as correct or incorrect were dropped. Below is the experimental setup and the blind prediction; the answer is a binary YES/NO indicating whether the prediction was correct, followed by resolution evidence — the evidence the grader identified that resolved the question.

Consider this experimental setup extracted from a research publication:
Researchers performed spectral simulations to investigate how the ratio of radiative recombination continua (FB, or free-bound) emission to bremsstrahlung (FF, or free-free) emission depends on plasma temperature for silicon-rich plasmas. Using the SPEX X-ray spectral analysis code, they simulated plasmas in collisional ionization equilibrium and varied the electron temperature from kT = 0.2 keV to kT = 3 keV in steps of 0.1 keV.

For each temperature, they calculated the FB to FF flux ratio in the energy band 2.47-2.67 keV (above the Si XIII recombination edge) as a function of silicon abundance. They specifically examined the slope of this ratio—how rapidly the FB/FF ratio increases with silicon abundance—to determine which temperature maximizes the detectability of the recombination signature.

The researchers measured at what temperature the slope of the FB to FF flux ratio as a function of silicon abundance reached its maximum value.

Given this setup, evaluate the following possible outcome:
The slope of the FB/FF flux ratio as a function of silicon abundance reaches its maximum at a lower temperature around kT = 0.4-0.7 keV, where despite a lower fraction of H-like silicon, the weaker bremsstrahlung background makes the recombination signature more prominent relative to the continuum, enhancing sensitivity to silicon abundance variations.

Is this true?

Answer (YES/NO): NO